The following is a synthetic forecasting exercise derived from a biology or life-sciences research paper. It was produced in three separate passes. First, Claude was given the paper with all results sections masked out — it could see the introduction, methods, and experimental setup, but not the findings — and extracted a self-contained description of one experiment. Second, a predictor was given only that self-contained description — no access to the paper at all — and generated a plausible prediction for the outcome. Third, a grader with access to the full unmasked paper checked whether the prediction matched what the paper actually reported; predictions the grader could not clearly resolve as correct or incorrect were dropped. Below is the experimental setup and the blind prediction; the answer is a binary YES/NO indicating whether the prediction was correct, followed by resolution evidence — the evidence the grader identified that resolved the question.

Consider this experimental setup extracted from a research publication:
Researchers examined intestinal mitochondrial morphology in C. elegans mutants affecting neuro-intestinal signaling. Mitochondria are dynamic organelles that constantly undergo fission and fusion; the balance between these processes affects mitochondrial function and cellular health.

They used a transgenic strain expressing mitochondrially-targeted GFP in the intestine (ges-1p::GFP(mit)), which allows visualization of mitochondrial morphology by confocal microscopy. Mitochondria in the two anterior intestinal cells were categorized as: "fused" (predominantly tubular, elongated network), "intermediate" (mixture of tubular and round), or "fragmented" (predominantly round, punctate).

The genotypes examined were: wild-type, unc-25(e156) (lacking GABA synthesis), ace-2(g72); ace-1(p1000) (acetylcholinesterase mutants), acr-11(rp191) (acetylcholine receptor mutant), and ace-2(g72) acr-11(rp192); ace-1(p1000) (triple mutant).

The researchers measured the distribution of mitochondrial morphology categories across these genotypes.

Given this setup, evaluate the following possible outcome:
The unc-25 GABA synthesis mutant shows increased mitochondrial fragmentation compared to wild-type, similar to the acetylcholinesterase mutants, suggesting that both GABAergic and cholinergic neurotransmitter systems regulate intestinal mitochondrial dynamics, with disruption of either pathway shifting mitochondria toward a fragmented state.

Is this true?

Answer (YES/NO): YES